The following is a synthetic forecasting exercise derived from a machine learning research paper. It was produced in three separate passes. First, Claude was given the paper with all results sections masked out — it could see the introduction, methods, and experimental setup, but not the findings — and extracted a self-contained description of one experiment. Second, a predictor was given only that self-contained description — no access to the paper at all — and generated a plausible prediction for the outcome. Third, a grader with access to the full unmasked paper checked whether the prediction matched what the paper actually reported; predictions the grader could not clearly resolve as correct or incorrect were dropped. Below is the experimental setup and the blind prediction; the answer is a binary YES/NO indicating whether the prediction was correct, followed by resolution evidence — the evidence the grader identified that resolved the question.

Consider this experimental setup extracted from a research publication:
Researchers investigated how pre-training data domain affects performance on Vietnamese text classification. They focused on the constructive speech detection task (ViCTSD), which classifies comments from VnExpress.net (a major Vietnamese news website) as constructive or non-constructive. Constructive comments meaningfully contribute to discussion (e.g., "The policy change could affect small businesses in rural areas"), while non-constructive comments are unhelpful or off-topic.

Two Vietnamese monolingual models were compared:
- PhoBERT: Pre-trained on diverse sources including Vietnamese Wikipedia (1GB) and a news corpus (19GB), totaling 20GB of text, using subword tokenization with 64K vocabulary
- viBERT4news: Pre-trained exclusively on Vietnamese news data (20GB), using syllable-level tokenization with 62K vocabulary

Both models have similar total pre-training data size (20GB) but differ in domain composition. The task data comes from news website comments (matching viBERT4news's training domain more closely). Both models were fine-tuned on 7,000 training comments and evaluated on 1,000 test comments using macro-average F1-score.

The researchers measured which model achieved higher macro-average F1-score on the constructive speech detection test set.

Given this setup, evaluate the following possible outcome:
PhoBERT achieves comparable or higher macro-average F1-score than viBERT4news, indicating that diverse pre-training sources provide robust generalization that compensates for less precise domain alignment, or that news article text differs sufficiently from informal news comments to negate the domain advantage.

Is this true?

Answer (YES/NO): NO